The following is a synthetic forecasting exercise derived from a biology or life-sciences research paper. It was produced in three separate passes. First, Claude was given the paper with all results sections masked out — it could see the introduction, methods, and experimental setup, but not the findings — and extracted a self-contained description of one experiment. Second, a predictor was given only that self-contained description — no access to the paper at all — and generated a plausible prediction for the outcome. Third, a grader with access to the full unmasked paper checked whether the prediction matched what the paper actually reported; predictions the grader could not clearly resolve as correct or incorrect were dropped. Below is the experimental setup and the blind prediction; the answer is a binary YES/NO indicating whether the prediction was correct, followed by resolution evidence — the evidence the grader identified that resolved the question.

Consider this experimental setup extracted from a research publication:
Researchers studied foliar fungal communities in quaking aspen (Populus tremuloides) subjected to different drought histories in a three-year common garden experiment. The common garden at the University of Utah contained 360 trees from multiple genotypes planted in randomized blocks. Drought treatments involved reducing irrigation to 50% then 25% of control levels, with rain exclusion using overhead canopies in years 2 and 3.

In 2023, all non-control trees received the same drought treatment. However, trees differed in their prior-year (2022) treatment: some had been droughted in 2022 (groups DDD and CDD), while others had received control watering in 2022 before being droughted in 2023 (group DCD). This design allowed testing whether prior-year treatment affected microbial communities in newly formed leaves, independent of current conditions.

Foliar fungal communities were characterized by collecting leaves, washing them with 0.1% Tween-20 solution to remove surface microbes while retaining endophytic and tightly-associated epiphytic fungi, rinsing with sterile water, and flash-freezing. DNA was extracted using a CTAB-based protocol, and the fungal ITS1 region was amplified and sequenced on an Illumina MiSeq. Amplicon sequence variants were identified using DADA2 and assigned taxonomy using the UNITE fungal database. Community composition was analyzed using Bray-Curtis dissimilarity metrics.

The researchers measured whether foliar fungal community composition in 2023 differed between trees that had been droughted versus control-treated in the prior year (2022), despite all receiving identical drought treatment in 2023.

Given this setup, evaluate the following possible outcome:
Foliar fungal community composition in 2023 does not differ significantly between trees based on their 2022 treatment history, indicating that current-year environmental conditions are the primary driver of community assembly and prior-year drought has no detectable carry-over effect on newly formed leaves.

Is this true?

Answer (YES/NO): NO